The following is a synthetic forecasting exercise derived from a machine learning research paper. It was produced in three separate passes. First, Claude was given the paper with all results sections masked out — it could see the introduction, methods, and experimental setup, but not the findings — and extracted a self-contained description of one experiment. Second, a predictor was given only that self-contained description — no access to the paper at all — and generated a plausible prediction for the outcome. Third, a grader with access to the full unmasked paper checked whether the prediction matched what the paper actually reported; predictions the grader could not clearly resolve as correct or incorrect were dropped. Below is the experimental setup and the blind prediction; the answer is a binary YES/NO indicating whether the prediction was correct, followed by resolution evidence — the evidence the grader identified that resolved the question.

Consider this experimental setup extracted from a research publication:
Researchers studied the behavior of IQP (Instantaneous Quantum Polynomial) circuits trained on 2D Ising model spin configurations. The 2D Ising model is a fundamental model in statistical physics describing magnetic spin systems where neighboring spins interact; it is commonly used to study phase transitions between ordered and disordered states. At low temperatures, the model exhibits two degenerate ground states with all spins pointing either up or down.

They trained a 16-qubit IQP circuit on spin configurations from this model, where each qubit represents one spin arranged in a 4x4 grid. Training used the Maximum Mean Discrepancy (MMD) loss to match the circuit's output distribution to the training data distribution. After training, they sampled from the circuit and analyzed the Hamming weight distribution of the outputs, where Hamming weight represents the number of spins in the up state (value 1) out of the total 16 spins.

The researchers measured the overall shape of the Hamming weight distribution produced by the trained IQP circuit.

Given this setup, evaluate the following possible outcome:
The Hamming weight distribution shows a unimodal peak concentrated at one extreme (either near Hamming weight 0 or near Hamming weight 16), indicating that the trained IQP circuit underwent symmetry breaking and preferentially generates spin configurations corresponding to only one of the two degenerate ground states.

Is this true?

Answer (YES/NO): NO